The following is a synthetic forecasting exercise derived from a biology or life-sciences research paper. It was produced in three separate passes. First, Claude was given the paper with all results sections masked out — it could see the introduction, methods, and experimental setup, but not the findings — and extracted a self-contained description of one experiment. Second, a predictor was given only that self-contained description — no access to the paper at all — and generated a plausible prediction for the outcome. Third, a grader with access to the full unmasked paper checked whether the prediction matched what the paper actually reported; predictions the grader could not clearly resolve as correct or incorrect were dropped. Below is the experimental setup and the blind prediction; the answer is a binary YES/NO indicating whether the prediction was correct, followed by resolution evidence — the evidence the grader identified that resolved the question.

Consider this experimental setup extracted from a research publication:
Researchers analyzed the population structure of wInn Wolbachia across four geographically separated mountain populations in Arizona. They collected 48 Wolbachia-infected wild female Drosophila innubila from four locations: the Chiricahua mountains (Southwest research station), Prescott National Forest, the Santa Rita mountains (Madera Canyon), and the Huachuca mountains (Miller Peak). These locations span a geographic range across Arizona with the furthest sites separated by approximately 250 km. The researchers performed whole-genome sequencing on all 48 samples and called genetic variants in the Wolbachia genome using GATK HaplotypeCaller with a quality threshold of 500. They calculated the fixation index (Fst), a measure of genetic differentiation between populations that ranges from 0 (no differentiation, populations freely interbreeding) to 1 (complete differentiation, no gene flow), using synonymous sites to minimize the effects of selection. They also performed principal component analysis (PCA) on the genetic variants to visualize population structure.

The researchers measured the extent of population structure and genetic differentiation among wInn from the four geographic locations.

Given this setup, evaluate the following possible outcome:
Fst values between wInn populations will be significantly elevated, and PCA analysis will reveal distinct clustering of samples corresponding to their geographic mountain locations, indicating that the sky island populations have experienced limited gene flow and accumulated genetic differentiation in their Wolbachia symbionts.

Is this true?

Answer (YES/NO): YES